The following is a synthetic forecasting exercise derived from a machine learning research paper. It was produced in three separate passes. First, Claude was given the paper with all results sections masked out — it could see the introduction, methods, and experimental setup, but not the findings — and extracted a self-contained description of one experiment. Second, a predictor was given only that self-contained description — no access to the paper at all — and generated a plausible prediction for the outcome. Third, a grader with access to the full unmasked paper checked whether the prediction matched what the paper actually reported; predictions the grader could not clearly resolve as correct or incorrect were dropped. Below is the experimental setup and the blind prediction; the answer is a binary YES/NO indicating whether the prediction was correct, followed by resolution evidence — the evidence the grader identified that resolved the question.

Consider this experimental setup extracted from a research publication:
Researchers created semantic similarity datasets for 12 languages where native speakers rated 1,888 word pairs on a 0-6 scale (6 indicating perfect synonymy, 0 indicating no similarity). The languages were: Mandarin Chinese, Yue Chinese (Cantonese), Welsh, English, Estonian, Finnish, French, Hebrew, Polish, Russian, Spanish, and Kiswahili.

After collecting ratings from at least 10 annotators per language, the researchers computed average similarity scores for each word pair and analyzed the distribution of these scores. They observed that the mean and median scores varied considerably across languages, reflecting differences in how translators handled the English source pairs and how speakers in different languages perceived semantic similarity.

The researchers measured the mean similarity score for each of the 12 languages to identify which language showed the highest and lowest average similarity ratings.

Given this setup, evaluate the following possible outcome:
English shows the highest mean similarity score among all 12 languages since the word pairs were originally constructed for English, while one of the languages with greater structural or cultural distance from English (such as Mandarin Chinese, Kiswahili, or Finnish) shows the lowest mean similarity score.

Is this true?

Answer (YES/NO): NO